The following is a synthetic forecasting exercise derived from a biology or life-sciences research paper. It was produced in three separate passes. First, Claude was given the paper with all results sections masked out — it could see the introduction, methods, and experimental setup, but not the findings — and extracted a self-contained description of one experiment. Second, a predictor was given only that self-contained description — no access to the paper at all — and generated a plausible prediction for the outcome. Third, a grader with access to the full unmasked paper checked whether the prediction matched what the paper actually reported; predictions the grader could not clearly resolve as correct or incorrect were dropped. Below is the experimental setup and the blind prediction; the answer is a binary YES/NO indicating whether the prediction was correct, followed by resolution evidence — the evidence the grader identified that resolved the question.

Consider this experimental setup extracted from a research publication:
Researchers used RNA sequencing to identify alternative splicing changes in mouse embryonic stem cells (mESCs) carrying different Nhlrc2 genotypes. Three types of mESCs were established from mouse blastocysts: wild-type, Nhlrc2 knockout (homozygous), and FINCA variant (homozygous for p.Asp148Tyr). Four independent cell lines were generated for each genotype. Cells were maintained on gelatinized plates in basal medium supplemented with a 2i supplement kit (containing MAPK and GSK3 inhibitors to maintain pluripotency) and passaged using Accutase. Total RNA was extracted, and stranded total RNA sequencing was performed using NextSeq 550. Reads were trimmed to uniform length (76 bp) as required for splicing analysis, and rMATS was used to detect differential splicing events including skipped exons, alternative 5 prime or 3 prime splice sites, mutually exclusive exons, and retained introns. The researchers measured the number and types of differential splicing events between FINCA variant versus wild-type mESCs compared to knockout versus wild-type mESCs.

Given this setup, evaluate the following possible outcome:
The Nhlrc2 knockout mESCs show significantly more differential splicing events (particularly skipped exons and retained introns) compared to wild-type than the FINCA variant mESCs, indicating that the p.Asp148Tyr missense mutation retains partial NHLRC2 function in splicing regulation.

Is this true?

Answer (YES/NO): NO